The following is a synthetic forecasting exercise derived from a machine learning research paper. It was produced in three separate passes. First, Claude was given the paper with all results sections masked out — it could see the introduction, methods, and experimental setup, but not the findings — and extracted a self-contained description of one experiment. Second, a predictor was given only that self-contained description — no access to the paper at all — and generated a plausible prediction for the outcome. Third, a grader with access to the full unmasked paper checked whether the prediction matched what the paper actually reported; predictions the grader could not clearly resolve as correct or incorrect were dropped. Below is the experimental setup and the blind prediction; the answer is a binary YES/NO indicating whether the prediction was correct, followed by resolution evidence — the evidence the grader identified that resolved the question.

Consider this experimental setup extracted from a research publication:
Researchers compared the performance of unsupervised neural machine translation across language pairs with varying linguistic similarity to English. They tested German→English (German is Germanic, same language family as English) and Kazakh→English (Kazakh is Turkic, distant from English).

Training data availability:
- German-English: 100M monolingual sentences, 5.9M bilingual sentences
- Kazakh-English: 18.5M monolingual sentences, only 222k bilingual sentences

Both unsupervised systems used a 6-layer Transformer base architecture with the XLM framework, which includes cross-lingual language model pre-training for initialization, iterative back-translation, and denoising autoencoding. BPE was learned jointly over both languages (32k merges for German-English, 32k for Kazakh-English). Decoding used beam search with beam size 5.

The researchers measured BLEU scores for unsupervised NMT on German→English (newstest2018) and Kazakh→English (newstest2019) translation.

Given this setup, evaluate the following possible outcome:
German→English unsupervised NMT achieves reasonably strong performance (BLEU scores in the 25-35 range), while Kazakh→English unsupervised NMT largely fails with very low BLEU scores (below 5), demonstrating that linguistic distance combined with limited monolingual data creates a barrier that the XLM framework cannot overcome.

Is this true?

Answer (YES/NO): NO